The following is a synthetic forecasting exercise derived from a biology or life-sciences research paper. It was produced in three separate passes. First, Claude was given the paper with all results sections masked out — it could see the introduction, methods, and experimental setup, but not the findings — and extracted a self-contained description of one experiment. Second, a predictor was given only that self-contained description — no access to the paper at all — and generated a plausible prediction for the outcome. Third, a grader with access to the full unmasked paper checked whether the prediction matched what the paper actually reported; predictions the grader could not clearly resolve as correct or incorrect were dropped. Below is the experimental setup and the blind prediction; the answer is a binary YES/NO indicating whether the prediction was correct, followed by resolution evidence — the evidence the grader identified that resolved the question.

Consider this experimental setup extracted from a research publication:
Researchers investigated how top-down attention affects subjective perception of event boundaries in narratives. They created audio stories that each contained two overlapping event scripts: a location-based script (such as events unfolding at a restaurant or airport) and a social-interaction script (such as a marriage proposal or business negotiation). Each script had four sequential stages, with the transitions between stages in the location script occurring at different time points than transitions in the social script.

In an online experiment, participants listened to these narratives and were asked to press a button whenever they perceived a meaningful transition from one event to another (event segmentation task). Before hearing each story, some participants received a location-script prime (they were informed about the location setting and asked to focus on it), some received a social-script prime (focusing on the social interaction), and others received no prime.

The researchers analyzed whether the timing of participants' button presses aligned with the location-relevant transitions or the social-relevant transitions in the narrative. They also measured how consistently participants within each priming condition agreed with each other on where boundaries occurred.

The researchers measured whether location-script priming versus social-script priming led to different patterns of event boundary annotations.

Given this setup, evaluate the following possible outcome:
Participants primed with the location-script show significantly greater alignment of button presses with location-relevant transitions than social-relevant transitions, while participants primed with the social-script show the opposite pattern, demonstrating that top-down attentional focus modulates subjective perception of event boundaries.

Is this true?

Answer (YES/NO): NO